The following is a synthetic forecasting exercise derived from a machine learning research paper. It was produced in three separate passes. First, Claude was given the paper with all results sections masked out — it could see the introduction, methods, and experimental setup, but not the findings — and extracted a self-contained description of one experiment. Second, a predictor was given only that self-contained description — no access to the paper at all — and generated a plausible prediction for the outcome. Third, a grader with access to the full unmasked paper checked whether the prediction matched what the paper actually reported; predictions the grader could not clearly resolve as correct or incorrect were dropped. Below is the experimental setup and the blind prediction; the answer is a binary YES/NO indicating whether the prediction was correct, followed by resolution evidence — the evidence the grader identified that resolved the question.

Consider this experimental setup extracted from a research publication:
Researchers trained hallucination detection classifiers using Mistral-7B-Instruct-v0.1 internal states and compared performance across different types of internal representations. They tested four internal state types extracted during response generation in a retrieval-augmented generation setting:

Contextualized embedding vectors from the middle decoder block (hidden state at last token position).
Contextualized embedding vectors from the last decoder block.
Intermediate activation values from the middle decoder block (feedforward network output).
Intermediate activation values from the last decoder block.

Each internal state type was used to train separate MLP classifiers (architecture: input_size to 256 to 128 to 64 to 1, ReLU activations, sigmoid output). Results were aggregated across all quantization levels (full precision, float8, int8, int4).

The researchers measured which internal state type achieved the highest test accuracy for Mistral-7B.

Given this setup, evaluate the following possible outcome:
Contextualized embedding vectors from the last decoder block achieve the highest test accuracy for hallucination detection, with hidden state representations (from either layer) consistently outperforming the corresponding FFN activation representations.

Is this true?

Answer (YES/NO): NO